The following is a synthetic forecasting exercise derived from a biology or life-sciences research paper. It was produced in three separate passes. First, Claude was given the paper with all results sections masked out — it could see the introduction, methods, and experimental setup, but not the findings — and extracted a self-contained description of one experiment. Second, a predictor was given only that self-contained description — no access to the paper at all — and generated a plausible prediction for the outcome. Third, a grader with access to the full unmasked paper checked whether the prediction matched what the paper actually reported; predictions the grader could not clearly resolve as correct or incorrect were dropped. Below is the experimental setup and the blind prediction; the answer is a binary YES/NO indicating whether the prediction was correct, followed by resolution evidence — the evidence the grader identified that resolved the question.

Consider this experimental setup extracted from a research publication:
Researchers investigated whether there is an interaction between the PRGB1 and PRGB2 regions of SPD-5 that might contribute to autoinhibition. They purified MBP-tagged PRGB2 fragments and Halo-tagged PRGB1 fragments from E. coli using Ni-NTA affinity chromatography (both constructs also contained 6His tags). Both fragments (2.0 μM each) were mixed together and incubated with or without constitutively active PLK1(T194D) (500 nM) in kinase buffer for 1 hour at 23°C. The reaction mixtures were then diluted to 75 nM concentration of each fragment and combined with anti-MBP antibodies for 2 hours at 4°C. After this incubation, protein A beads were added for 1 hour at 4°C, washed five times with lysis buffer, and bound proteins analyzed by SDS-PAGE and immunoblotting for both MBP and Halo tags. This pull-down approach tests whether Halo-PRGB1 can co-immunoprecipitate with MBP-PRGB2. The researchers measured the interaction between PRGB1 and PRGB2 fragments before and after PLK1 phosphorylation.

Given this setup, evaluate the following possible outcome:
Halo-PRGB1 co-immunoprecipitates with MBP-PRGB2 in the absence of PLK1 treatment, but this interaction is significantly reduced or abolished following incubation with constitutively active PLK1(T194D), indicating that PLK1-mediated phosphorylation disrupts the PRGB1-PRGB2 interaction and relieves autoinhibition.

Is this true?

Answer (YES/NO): YES